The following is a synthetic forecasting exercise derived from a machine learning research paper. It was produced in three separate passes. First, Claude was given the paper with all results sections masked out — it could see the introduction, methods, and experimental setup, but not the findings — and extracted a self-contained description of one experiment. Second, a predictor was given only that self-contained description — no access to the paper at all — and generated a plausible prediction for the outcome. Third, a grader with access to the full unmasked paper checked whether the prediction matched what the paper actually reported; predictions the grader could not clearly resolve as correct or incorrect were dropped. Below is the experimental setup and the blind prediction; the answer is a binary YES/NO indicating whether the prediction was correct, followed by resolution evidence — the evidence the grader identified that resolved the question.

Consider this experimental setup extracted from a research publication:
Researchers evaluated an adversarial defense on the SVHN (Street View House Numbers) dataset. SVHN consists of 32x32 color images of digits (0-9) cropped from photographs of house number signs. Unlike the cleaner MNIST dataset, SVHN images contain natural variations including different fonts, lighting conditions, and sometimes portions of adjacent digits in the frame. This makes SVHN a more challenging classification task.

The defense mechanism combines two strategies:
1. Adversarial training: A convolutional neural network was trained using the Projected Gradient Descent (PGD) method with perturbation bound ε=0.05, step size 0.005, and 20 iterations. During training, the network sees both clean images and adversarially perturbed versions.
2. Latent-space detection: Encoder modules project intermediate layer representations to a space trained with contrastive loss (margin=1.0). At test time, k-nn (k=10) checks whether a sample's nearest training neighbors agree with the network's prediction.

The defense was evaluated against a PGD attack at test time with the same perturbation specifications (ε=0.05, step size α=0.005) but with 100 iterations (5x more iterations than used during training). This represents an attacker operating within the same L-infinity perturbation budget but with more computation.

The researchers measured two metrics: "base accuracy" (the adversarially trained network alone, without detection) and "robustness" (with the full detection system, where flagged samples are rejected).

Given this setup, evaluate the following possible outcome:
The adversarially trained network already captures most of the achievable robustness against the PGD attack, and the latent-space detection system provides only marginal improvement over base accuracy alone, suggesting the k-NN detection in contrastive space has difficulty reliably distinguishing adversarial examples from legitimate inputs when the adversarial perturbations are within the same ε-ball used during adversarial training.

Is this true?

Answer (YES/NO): NO